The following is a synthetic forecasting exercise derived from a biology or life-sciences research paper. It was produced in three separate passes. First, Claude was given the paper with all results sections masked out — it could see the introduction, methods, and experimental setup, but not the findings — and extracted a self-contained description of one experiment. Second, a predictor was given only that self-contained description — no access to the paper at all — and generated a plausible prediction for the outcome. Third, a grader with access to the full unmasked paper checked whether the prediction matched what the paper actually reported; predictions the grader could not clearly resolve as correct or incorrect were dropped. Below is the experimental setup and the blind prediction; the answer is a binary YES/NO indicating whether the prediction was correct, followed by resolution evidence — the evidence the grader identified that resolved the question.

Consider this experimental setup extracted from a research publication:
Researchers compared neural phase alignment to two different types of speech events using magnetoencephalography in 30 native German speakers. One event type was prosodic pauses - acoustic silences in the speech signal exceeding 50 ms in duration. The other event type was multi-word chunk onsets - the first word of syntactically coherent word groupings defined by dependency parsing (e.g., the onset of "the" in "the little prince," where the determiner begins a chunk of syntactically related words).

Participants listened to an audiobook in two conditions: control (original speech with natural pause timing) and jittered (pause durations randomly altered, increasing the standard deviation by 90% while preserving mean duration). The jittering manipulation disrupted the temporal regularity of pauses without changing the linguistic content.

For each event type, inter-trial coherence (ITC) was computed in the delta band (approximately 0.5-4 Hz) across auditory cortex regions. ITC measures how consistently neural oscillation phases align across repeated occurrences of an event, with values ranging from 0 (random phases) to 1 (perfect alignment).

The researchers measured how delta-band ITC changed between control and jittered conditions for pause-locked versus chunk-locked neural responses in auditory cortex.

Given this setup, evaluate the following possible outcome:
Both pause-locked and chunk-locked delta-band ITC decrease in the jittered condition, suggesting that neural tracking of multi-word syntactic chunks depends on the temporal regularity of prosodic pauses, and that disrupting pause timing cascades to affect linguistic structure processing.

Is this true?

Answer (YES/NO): NO